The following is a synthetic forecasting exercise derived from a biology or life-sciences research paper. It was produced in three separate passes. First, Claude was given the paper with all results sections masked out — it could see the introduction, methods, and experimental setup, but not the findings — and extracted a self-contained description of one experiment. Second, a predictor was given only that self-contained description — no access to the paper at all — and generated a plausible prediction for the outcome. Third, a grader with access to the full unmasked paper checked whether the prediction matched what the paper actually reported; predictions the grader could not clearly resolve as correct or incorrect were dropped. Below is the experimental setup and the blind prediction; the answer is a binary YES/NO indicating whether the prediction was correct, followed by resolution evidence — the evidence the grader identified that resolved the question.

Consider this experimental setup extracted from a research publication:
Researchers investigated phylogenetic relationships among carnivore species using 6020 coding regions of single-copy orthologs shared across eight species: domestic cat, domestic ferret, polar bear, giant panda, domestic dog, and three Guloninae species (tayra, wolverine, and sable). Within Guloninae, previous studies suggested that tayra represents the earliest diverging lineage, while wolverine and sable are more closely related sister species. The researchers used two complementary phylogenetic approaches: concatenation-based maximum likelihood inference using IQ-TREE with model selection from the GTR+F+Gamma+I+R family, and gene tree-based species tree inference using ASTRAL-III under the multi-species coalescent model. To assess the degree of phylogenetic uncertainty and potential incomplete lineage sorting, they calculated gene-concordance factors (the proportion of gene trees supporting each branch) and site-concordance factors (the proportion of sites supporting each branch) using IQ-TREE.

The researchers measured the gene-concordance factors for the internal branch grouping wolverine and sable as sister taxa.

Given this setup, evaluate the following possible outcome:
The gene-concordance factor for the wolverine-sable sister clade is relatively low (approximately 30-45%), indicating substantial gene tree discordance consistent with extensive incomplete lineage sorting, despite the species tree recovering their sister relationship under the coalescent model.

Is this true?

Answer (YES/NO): NO